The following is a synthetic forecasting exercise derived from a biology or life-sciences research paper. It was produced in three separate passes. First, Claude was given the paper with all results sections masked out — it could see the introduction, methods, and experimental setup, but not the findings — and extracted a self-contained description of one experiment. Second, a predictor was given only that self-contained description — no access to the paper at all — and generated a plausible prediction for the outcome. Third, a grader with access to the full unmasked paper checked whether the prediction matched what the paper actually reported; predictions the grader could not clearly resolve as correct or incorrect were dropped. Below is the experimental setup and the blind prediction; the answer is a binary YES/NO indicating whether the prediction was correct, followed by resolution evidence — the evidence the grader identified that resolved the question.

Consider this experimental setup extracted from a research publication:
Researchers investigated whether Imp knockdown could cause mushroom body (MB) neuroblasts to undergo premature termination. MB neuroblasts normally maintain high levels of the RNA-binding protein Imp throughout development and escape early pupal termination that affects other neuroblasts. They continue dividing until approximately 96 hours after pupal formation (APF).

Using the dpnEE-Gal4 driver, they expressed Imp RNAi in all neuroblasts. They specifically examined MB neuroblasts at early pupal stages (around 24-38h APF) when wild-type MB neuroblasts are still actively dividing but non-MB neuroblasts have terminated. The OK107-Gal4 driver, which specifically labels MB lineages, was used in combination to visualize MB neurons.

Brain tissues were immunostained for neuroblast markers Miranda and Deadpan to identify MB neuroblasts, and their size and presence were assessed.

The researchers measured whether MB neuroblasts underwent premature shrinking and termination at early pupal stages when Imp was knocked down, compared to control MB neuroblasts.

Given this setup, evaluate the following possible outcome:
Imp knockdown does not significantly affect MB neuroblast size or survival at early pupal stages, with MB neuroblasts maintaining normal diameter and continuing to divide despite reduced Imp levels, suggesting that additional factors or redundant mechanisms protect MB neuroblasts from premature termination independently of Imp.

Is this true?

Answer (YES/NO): NO